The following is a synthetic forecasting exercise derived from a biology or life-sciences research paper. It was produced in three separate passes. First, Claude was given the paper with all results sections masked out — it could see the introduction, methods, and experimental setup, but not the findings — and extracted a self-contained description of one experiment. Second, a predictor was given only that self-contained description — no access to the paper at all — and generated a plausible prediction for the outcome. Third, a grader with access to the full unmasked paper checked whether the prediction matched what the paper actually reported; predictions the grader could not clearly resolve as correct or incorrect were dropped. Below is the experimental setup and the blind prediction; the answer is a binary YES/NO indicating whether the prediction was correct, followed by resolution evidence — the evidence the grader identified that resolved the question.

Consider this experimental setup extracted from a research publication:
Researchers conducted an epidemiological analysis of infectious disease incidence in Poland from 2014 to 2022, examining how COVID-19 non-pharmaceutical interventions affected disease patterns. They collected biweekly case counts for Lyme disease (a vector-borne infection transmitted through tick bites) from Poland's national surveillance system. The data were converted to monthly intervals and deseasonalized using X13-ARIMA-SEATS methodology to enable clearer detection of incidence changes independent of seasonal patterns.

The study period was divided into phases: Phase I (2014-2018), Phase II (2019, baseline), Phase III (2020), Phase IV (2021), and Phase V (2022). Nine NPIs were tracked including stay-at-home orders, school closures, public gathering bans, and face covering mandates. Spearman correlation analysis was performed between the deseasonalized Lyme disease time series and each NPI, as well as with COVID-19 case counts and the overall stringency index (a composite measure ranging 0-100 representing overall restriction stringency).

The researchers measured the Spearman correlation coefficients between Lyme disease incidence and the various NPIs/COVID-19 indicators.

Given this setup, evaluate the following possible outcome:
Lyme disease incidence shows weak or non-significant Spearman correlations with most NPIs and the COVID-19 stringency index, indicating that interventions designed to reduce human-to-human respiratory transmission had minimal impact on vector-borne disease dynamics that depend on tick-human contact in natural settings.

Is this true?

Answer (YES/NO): NO